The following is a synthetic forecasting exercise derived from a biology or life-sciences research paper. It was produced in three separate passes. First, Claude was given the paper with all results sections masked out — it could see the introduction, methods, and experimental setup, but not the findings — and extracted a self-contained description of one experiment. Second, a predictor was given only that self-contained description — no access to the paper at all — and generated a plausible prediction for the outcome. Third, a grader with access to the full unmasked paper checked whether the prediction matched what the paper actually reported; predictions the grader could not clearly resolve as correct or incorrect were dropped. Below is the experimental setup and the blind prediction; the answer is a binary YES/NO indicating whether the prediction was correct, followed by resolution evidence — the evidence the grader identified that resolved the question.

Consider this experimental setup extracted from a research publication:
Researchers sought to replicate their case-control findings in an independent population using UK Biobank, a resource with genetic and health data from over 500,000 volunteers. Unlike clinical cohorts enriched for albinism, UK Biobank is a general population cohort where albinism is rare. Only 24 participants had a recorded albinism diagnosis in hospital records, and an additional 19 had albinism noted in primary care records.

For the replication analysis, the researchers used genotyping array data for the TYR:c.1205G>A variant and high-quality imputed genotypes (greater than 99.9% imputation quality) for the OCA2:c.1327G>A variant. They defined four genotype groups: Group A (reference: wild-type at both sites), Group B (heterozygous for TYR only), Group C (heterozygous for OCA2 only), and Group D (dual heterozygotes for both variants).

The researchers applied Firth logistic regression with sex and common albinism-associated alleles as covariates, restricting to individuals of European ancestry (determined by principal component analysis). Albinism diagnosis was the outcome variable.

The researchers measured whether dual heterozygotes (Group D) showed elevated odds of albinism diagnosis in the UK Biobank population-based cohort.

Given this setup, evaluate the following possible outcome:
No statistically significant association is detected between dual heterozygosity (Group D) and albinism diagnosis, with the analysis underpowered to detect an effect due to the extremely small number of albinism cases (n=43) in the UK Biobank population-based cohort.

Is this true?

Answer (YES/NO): NO